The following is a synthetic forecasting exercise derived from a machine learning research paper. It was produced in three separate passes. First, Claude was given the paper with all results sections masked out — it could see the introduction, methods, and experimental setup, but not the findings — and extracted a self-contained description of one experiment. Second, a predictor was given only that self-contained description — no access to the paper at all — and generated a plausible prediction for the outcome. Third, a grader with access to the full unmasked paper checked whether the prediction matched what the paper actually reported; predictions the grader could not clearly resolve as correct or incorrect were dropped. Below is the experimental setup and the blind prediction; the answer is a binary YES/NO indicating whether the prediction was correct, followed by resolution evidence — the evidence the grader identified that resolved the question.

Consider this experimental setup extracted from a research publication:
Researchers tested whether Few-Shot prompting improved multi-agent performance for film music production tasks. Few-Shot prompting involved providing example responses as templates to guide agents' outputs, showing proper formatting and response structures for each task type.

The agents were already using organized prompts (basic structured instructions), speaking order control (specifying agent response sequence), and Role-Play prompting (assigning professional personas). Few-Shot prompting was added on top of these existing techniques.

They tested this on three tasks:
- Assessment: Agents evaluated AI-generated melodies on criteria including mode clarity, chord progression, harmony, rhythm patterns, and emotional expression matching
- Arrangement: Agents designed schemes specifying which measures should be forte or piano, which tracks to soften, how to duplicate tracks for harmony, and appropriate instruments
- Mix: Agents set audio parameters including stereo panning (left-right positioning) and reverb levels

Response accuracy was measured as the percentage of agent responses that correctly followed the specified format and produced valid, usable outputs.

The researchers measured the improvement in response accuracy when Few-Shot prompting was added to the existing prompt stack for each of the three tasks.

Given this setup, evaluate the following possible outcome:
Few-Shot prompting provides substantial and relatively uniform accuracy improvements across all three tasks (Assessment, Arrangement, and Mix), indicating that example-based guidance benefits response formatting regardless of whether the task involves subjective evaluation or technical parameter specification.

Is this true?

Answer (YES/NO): NO